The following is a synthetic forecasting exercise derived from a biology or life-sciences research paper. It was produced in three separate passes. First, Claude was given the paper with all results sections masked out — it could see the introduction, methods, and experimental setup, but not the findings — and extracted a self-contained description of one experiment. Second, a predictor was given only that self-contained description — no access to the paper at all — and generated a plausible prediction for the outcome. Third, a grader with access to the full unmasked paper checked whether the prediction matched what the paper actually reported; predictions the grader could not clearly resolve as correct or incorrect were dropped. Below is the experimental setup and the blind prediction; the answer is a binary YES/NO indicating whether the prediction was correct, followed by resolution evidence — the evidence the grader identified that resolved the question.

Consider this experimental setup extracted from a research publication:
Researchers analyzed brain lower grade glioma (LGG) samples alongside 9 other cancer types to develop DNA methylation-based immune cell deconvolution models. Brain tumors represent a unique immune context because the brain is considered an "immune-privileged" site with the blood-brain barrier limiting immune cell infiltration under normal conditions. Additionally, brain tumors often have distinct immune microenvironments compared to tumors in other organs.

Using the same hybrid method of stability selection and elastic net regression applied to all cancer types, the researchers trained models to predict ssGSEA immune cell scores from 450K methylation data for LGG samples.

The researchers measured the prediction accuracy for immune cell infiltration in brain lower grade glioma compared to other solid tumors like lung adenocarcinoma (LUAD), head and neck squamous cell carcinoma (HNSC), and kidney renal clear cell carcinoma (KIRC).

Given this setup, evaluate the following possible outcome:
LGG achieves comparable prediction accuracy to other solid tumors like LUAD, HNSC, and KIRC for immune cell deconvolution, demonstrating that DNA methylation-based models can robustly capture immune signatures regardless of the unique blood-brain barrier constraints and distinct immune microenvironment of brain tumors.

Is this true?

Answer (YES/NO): NO